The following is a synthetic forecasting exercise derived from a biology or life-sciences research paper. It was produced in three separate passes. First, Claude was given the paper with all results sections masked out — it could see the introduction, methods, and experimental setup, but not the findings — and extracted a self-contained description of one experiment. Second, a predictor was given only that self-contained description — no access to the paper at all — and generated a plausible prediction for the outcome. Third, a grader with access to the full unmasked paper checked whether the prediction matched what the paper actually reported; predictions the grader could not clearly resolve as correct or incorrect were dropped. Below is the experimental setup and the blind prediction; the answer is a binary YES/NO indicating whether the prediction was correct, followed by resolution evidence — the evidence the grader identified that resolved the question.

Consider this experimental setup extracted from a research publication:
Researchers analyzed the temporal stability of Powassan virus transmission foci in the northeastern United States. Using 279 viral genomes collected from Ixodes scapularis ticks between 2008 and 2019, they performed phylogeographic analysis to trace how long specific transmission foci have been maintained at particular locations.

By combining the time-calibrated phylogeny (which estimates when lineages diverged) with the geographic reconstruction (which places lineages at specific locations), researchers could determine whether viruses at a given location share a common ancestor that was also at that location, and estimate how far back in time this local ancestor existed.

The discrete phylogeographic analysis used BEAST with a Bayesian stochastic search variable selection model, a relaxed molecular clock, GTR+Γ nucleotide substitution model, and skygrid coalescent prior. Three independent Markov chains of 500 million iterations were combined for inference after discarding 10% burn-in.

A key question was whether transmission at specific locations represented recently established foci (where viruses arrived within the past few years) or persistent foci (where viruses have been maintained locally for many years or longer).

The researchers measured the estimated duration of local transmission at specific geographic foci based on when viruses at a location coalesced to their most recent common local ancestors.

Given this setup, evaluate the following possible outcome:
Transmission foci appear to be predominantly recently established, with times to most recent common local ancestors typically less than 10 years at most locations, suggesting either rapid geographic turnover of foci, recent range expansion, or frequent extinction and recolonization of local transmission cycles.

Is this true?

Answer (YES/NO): NO